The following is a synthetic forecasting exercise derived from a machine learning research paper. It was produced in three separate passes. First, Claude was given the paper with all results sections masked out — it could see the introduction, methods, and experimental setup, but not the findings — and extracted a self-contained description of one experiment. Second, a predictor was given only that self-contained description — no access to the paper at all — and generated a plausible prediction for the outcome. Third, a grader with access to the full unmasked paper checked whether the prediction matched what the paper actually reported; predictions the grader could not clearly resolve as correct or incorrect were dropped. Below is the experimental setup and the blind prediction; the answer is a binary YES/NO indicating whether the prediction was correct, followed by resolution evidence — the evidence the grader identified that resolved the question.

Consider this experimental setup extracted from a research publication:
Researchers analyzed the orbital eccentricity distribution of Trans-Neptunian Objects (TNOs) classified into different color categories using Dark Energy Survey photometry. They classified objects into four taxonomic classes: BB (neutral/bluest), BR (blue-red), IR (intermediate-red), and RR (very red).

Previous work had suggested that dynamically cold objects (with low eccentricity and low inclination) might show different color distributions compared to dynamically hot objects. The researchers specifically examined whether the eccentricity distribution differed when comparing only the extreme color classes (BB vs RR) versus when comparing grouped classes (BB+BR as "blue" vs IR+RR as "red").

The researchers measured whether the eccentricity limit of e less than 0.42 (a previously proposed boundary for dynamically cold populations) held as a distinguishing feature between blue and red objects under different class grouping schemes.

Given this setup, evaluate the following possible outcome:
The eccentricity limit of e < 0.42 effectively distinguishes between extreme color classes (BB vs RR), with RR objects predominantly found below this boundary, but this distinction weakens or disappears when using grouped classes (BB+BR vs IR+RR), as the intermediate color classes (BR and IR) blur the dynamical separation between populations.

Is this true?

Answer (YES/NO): YES